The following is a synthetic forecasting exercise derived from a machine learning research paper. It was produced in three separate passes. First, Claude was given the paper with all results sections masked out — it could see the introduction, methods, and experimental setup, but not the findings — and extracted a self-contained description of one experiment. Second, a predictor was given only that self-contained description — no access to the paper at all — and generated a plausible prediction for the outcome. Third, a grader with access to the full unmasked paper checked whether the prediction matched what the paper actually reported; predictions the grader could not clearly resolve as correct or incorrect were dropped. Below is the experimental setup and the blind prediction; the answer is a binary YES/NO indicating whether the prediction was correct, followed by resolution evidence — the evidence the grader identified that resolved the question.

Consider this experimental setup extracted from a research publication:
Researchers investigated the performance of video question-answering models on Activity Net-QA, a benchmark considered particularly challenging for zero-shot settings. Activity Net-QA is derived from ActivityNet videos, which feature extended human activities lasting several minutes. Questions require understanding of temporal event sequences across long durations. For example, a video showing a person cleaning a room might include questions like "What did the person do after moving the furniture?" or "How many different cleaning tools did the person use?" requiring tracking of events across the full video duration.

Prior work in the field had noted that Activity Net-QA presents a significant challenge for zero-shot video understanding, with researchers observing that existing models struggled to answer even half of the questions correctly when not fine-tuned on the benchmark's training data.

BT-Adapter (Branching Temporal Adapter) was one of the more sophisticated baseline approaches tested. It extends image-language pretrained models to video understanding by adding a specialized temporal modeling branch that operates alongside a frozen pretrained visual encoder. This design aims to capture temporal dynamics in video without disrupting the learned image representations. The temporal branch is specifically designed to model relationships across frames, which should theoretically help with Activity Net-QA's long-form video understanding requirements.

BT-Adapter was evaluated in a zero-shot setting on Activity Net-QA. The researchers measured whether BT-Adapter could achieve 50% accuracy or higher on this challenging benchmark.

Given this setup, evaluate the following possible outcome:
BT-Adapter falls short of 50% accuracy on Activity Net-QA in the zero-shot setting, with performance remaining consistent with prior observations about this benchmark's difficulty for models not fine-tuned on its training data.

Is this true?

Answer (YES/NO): YES